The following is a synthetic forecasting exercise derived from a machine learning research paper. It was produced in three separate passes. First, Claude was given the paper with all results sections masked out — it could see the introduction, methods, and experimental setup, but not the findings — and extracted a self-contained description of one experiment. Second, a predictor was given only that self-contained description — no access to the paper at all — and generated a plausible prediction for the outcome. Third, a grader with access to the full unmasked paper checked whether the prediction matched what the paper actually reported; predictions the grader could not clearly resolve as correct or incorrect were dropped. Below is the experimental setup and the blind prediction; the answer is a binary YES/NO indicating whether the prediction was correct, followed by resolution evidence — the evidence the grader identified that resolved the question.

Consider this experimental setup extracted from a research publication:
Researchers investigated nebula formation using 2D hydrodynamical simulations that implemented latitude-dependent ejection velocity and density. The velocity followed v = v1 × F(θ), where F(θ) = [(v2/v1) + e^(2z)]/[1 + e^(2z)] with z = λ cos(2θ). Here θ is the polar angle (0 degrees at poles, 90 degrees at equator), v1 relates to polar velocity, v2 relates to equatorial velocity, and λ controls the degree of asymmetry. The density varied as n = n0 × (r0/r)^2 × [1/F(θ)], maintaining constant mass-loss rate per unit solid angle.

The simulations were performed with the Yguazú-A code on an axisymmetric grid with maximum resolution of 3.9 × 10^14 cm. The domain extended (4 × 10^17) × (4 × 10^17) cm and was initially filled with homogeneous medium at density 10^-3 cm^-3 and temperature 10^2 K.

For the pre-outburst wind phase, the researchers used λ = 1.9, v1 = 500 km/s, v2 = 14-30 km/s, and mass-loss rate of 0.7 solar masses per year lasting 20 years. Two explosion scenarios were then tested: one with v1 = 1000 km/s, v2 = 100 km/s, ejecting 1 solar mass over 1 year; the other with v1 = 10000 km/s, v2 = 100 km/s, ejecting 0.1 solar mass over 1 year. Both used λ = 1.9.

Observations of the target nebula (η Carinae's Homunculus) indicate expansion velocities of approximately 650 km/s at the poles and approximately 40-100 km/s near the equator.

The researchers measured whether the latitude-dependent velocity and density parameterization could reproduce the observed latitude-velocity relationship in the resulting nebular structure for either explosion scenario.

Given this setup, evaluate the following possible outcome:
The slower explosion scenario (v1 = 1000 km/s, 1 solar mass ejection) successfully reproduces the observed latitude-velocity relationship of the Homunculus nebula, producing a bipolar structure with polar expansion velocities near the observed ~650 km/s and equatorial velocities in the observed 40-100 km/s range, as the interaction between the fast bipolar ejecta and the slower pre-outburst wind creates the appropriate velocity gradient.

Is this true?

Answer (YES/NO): NO